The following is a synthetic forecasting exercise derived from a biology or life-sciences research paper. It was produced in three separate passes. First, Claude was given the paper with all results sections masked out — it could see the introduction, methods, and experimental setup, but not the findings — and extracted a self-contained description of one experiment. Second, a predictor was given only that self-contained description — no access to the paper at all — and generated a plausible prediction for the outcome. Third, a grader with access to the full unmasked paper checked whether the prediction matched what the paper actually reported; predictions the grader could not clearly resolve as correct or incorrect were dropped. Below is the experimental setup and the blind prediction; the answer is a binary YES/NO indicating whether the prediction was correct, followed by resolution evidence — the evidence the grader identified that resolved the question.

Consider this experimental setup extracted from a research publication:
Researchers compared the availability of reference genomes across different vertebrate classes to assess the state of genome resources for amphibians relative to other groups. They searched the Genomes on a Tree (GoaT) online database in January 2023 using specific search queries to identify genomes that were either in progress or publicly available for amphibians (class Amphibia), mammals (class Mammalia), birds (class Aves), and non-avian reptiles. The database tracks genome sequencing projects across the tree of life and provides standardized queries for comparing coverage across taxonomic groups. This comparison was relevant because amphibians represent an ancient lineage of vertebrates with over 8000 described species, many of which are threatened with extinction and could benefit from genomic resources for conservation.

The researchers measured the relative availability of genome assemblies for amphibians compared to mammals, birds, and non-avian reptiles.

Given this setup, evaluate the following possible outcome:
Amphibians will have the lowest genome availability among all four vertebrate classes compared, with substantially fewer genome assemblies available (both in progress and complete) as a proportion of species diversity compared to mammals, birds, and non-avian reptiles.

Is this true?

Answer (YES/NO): YES